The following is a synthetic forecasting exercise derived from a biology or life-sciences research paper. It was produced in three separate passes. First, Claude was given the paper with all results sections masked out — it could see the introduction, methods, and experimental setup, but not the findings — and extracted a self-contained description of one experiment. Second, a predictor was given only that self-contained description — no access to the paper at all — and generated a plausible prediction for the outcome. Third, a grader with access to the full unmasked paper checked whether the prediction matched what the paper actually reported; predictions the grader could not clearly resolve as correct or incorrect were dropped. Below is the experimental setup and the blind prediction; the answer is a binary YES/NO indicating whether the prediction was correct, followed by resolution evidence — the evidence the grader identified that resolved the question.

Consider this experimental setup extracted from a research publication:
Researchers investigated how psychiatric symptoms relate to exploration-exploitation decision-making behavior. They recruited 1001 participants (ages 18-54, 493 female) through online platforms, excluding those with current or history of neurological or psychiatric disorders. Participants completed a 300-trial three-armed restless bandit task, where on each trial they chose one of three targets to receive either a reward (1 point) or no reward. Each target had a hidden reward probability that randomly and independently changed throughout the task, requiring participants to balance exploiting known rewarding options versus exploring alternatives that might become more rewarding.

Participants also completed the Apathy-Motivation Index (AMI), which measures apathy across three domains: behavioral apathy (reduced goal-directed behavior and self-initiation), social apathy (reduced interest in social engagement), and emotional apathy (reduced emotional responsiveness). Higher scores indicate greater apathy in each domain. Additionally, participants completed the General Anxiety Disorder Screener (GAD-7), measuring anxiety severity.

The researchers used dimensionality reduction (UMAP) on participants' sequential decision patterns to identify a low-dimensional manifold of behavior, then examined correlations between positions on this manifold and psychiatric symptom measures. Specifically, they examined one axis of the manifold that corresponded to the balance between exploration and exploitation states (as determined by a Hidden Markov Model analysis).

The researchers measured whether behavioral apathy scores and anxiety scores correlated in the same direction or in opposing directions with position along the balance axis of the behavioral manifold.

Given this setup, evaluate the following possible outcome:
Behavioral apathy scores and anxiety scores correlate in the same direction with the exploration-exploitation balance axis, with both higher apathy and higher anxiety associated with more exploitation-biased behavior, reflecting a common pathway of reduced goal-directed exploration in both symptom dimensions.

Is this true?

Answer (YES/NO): NO